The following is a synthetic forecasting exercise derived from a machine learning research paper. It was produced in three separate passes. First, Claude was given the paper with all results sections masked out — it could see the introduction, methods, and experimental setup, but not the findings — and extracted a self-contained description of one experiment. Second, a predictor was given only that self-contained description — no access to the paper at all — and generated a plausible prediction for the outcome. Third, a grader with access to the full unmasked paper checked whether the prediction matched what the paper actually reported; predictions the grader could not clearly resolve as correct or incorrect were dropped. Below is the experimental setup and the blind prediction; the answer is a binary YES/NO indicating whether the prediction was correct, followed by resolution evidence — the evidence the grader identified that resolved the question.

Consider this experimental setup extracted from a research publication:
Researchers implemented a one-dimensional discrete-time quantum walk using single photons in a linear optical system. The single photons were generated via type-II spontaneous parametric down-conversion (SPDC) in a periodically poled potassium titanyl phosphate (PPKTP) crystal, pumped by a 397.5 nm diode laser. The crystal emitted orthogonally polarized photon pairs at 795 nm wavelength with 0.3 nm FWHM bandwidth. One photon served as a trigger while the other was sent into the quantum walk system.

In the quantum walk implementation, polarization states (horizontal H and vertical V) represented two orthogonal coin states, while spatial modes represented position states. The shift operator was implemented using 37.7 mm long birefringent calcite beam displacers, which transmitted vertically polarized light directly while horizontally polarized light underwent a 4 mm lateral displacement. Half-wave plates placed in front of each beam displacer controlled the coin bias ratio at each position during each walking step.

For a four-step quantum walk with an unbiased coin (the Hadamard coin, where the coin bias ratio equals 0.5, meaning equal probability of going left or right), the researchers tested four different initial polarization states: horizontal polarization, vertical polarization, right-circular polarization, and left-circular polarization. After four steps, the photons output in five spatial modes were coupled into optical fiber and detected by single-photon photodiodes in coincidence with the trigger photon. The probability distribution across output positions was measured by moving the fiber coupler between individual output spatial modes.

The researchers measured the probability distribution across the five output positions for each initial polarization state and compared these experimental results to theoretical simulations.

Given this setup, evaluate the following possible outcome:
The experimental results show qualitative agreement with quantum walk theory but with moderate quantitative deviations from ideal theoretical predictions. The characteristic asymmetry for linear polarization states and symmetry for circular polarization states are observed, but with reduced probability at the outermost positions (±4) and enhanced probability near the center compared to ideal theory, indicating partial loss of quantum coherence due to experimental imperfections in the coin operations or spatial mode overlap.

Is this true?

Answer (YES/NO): NO